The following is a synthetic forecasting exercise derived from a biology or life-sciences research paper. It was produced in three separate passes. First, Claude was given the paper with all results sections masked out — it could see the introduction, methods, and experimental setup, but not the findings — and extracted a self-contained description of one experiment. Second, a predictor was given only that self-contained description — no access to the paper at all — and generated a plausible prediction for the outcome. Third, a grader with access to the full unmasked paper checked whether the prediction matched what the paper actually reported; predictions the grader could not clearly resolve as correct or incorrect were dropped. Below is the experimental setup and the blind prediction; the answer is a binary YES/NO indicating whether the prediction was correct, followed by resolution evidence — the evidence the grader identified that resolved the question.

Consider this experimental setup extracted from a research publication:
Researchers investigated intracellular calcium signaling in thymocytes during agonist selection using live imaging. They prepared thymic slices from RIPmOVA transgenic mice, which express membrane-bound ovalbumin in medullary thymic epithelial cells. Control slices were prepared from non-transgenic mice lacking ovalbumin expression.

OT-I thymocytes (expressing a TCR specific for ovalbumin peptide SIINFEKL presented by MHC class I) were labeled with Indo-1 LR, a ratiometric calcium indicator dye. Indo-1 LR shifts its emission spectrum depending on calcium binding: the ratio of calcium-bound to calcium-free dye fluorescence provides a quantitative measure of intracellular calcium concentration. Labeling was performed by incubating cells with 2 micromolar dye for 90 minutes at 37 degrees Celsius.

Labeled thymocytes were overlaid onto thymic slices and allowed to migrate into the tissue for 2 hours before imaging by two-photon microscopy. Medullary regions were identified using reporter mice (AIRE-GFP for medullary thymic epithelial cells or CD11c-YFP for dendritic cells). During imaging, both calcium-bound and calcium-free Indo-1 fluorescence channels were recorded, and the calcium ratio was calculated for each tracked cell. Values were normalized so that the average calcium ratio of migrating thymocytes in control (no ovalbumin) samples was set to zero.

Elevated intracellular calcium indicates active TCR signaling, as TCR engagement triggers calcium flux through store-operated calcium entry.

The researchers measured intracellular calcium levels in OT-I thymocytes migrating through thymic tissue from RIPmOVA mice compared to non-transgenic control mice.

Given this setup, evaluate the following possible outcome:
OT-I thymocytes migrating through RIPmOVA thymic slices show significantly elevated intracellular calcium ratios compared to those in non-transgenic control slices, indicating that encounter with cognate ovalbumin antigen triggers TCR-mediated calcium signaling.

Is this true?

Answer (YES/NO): YES